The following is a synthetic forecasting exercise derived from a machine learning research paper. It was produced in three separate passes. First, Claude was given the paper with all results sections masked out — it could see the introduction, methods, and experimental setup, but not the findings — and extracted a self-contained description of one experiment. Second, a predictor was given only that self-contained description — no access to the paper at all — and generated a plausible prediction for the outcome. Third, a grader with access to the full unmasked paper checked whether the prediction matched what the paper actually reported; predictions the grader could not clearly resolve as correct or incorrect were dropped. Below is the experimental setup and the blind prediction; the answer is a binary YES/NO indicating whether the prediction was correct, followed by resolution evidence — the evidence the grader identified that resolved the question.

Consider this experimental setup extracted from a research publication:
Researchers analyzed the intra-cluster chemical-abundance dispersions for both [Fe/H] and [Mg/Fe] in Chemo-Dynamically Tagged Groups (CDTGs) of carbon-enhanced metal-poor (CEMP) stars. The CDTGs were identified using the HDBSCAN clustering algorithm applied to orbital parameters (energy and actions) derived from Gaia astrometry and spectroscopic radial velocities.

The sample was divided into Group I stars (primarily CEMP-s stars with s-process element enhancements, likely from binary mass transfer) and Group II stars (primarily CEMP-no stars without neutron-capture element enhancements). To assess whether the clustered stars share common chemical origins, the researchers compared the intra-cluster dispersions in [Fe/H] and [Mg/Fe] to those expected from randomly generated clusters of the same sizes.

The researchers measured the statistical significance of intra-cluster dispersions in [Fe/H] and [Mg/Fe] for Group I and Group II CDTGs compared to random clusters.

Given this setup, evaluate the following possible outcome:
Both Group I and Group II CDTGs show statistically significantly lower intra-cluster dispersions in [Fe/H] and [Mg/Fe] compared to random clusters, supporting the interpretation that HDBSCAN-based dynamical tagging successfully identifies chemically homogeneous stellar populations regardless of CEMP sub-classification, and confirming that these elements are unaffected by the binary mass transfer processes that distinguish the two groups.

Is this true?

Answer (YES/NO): NO